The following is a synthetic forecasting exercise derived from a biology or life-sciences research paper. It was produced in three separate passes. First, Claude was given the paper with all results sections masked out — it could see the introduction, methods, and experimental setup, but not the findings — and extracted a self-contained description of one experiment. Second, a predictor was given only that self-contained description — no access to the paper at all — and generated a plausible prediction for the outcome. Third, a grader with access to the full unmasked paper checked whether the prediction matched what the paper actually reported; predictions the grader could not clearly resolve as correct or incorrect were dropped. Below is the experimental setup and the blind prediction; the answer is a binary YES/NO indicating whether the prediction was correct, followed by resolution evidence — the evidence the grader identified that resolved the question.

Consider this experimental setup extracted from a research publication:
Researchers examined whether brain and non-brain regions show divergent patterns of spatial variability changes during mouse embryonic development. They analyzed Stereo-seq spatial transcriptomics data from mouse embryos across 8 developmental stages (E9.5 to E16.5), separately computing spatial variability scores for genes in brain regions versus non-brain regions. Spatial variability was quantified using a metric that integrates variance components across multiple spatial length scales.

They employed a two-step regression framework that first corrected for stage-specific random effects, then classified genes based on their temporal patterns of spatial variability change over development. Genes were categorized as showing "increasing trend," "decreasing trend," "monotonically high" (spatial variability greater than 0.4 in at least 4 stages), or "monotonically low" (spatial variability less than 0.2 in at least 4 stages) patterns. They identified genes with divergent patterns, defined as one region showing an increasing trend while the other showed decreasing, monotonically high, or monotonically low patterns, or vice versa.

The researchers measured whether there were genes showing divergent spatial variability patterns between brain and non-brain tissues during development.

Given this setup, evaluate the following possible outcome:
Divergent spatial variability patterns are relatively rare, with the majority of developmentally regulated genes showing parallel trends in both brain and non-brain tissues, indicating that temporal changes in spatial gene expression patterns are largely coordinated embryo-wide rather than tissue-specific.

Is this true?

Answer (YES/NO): NO